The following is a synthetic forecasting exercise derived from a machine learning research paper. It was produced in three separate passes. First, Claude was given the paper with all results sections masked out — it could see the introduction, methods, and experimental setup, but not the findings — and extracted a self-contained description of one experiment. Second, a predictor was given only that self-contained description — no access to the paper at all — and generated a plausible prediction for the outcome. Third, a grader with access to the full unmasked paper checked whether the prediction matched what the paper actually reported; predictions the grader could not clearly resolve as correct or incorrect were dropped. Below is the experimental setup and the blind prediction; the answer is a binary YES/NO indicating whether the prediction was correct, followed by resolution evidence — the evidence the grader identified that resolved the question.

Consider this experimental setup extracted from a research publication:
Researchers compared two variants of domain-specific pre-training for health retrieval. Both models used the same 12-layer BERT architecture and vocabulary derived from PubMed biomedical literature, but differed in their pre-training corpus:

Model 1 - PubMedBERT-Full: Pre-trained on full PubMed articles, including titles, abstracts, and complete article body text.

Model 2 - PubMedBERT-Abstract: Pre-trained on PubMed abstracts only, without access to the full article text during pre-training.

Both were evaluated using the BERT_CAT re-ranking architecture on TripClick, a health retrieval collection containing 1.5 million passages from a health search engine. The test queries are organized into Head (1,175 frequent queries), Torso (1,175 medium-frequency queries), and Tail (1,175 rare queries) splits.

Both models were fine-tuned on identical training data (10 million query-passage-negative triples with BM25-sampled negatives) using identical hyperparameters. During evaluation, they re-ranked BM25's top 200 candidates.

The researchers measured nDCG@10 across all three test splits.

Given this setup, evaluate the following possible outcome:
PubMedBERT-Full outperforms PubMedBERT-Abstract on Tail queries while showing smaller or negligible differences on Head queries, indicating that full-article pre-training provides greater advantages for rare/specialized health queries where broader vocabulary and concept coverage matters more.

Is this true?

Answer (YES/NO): NO